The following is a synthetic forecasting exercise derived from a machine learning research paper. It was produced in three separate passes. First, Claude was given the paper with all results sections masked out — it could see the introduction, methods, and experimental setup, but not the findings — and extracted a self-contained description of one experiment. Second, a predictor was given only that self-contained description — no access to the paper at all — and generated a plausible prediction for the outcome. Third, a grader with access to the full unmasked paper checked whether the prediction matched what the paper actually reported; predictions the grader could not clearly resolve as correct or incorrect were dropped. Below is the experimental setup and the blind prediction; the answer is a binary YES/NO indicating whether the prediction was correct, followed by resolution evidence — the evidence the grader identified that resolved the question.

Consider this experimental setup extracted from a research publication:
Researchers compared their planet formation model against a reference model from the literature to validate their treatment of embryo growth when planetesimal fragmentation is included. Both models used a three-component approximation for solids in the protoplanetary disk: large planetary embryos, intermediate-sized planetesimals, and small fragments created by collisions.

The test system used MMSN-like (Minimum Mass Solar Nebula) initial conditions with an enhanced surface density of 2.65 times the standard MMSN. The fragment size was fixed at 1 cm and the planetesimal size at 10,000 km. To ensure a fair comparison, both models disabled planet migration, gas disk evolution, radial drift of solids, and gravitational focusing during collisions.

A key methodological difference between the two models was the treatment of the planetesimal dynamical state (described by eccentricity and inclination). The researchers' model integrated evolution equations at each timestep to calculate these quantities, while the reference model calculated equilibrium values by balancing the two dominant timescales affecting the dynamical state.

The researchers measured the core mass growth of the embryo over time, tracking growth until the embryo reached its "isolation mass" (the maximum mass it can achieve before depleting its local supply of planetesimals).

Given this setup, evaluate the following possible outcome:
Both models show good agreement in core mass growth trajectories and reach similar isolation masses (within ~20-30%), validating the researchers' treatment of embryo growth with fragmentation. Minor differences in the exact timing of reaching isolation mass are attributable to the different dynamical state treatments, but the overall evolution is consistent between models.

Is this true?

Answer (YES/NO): NO